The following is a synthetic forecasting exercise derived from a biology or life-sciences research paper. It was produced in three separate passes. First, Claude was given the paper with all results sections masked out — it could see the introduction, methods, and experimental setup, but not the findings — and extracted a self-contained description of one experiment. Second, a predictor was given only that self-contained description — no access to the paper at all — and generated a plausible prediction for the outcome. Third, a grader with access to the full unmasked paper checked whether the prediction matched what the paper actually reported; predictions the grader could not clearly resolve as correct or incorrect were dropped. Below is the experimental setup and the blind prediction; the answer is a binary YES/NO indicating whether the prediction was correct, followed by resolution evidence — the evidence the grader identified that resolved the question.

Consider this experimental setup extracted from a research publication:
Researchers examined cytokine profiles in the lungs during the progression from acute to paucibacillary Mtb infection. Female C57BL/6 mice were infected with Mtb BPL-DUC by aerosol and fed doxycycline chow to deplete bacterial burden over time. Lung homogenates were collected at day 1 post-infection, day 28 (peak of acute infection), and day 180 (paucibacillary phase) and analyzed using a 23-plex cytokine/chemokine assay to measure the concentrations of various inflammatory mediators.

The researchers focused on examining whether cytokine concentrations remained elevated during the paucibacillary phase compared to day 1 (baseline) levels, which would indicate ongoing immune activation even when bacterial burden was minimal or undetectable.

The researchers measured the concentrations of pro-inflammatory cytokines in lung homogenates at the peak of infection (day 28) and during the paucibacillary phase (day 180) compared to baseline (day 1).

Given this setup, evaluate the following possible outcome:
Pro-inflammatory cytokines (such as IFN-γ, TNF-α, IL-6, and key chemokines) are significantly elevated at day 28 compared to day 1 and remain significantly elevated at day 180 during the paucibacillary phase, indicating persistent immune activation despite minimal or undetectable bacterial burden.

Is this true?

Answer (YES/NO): NO